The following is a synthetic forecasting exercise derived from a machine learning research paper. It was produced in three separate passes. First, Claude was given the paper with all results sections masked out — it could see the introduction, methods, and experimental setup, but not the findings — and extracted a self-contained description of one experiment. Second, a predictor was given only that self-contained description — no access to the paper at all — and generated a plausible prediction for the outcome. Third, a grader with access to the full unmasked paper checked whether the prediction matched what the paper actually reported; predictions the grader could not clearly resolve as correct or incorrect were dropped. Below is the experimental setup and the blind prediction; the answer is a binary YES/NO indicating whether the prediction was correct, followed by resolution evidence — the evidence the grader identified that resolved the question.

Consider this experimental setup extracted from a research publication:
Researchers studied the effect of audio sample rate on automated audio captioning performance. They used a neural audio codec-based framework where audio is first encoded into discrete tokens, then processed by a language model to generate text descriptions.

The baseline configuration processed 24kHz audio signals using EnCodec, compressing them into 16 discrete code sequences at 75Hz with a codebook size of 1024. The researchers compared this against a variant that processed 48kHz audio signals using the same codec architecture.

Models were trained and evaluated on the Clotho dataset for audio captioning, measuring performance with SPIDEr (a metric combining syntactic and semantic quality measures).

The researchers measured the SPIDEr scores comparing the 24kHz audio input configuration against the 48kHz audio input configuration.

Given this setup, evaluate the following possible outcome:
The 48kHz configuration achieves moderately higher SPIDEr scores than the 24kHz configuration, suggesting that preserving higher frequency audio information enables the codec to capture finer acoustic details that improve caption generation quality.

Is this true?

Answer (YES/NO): NO